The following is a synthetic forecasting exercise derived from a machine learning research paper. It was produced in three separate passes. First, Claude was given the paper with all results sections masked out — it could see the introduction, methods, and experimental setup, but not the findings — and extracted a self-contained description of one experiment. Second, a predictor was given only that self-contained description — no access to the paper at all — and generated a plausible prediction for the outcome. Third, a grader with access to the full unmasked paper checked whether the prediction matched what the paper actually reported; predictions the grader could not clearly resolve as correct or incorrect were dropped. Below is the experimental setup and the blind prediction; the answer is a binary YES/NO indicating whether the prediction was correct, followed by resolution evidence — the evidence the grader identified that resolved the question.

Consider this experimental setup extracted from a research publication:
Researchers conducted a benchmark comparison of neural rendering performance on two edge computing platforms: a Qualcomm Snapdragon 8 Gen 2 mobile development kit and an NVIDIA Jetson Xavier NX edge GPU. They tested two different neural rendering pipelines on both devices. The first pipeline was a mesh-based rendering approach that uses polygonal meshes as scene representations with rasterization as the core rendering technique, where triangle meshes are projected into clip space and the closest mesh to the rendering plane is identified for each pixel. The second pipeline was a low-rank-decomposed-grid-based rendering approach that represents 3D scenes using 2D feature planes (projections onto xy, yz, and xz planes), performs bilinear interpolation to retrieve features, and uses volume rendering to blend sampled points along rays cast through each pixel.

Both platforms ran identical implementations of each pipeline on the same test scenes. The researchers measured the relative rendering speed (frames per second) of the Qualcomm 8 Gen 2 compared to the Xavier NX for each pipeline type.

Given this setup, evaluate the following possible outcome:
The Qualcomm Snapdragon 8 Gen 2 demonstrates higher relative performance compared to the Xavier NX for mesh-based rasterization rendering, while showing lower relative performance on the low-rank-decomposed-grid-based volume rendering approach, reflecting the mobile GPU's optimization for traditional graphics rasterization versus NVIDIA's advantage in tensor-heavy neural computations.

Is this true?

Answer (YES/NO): YES